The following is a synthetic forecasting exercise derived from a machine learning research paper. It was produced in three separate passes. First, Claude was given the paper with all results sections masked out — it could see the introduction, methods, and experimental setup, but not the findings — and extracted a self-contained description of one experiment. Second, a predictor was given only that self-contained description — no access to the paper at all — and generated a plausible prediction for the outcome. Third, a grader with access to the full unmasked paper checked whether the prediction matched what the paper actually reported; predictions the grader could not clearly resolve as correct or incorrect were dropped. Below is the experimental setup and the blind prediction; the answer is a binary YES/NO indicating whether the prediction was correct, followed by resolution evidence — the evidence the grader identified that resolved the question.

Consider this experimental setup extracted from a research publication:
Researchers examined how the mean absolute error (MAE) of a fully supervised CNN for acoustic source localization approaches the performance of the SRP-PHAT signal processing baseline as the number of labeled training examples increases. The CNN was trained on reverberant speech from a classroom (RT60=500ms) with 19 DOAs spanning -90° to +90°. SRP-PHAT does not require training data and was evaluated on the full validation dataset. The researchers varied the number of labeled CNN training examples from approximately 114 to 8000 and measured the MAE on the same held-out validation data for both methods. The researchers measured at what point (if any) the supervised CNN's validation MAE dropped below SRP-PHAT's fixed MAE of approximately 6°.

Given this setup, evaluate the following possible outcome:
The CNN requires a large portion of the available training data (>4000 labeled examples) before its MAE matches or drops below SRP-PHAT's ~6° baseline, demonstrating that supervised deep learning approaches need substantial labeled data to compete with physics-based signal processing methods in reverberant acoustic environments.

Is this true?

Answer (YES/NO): NO